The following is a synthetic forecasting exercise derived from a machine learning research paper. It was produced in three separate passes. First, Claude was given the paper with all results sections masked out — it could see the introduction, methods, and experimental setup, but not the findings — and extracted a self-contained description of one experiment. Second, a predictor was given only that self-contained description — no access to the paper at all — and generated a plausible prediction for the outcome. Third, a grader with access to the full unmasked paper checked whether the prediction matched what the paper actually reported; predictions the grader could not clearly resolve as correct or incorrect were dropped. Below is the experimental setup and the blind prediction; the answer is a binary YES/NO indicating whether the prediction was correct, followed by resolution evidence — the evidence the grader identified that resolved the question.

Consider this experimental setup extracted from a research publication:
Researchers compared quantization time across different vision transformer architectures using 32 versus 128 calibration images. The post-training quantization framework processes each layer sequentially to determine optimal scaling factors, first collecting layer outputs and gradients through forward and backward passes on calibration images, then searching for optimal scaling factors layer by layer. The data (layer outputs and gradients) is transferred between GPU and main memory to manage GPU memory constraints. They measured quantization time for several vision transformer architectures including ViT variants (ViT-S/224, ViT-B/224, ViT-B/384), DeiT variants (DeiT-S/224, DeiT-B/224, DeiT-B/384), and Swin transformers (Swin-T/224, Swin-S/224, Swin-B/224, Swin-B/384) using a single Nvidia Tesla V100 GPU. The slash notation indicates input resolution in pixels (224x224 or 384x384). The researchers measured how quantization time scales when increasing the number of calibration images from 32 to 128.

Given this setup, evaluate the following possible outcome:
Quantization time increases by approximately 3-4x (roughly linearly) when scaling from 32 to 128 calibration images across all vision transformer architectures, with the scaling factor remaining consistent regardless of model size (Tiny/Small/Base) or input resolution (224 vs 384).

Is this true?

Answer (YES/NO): NO